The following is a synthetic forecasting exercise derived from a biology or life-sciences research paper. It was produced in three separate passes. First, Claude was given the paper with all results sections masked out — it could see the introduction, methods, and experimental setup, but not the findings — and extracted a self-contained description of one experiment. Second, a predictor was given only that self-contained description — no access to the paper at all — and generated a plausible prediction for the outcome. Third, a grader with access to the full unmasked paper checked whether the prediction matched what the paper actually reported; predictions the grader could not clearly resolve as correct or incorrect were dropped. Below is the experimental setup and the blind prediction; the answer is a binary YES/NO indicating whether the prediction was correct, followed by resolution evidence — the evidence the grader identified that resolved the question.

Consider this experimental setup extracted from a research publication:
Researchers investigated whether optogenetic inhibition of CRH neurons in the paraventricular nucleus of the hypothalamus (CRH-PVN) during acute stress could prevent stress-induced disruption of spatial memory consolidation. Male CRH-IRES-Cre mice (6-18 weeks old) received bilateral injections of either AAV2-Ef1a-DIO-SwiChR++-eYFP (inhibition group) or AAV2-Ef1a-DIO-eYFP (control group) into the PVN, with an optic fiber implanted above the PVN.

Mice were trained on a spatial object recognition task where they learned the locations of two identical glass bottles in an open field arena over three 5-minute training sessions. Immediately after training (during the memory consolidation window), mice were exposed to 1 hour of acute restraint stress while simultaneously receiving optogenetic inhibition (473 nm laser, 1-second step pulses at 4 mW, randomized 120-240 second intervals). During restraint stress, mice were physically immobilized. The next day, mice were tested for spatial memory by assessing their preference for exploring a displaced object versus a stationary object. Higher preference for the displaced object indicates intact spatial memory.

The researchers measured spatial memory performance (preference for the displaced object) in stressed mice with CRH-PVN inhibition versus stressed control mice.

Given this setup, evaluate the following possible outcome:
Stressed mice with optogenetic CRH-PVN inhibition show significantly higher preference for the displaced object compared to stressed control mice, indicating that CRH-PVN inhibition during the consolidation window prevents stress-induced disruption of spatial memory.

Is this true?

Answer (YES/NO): YES